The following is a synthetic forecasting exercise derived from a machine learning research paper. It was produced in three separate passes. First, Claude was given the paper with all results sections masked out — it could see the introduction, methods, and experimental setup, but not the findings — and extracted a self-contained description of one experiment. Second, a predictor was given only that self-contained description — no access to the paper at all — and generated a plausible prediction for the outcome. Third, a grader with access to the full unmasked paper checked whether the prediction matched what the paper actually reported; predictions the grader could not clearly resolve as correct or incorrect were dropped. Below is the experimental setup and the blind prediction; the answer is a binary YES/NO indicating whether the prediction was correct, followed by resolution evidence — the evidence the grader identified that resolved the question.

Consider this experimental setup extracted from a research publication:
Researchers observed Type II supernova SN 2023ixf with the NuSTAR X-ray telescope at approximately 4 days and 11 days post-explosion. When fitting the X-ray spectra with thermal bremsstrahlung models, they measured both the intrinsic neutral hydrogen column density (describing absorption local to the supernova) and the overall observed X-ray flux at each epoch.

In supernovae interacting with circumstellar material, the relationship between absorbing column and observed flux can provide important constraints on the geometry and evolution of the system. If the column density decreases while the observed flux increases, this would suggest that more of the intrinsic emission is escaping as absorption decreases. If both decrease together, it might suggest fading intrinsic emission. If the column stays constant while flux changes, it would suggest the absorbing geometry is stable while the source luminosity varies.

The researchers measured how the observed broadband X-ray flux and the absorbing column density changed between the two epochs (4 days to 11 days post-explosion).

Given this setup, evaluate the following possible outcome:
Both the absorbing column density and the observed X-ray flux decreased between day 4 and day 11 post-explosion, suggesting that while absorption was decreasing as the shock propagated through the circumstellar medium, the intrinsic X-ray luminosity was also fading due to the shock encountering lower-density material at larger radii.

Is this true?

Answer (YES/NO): NO